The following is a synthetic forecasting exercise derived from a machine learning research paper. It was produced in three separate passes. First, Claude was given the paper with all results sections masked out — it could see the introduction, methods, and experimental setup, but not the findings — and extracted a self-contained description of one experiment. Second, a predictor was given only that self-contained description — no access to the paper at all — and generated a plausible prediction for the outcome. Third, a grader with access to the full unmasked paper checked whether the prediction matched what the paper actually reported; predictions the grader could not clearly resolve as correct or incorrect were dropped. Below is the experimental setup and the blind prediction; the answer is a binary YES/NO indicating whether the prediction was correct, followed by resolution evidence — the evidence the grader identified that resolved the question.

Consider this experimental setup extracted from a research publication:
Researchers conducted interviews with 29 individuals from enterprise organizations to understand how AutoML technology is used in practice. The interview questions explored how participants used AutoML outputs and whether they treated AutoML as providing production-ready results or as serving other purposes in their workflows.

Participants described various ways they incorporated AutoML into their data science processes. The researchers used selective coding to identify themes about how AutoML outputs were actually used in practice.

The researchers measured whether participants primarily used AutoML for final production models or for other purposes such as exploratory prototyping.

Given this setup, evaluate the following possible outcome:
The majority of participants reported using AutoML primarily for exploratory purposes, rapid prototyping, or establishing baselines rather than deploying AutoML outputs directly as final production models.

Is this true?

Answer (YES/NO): YES